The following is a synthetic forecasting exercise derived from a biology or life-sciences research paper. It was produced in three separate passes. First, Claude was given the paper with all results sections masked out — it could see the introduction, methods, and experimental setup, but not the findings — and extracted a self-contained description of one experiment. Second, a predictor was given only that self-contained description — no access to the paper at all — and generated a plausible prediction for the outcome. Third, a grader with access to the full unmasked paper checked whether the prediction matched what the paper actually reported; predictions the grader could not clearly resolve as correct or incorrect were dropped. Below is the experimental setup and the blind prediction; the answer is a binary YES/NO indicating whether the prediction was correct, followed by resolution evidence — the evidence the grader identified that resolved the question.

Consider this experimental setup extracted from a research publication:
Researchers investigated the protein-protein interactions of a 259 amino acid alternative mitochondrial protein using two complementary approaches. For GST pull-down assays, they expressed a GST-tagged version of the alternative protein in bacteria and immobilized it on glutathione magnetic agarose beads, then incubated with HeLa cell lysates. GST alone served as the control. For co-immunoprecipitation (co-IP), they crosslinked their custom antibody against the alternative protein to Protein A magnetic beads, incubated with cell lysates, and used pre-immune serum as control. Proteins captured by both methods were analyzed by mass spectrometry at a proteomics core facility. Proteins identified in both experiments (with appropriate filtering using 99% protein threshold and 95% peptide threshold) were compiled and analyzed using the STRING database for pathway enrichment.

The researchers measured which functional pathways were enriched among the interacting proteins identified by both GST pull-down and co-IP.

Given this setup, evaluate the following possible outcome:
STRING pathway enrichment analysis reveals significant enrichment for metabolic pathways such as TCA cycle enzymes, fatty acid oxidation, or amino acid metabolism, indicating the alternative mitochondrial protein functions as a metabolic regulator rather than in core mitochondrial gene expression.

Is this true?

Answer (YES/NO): NO